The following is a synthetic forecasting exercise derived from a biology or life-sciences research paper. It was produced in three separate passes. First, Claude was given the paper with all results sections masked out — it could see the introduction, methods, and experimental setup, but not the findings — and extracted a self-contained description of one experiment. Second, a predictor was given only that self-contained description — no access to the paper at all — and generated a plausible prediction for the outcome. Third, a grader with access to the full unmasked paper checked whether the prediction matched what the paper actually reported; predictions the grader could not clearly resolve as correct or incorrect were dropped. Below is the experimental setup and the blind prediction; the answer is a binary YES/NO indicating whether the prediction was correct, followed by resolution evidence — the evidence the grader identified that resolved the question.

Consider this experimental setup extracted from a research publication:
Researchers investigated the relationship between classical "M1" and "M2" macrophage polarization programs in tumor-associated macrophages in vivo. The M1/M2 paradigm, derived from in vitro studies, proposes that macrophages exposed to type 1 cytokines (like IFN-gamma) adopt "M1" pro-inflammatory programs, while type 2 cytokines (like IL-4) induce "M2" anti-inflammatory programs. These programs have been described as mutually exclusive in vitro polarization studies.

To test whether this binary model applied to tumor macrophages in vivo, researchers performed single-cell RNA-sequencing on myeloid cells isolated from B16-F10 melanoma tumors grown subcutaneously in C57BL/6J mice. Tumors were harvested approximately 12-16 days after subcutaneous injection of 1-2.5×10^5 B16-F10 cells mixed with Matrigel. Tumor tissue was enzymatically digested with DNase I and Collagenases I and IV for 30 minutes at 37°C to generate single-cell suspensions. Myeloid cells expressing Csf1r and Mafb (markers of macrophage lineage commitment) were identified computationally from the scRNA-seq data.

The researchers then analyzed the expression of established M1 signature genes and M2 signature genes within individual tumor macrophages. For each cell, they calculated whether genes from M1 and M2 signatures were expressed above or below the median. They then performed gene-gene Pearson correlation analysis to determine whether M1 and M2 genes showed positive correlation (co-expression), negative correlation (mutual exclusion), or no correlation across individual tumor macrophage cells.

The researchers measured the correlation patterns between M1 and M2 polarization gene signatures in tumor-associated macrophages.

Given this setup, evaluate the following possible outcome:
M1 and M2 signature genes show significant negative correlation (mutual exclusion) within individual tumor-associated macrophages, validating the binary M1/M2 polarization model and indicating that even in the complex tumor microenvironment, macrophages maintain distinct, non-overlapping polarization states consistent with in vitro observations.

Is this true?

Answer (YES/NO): NO